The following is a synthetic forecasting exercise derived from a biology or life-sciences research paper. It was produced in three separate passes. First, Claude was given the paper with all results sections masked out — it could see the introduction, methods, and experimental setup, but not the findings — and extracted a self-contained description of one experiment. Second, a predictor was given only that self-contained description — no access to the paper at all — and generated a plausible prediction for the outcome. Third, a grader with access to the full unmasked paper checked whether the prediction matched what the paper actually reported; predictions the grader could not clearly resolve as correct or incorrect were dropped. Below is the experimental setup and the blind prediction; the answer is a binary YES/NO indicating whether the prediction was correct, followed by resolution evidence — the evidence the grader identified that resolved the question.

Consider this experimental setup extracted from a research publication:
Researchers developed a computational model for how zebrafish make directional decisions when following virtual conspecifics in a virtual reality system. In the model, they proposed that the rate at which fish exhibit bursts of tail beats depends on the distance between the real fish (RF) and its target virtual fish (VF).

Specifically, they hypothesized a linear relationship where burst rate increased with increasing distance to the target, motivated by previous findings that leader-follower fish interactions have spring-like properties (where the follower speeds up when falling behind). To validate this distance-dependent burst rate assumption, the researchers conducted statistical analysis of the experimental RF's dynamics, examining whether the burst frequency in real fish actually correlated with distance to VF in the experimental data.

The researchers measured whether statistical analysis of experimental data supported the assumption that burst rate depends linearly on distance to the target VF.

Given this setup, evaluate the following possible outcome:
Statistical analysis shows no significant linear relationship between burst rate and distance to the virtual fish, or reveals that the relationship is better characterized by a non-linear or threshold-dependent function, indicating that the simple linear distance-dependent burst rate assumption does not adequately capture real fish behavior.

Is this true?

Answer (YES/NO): NO